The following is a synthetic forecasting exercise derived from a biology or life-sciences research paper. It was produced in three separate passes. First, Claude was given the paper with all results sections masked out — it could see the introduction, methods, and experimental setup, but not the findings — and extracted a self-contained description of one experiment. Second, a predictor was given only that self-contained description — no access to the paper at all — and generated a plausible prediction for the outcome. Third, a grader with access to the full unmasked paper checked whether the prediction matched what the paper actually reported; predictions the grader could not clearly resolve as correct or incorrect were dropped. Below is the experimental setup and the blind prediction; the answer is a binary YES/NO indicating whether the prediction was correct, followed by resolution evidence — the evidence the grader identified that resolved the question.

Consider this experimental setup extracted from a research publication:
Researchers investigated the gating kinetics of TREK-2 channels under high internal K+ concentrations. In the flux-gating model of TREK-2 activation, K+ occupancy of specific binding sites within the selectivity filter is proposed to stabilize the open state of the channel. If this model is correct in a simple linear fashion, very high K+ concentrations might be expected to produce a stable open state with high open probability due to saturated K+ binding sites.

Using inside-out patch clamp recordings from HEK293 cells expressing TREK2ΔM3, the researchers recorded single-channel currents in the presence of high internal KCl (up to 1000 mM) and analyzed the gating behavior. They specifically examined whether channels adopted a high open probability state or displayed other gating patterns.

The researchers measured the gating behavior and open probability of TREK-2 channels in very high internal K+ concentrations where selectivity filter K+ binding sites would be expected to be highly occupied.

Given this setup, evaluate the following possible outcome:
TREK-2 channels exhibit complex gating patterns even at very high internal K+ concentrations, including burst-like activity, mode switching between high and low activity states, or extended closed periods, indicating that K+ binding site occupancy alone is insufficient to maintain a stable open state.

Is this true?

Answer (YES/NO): YES